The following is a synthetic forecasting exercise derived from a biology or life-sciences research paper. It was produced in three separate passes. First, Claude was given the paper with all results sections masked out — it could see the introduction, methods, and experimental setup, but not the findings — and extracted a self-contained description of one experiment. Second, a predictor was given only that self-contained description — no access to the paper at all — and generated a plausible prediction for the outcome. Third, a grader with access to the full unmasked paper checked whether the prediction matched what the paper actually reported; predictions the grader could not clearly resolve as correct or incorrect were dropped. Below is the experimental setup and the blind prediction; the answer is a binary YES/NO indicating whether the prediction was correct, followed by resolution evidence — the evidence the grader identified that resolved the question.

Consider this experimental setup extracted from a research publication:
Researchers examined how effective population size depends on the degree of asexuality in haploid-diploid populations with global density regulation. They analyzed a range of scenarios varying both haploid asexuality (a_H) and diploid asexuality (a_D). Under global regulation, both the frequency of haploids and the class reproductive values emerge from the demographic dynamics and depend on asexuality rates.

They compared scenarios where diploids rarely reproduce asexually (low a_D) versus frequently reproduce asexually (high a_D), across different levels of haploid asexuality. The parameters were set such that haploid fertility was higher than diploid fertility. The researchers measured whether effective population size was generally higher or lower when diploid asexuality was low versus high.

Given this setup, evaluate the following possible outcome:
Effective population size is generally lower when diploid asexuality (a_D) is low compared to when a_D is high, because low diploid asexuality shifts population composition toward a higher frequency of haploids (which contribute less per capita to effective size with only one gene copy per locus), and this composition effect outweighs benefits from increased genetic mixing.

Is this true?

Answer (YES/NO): NO